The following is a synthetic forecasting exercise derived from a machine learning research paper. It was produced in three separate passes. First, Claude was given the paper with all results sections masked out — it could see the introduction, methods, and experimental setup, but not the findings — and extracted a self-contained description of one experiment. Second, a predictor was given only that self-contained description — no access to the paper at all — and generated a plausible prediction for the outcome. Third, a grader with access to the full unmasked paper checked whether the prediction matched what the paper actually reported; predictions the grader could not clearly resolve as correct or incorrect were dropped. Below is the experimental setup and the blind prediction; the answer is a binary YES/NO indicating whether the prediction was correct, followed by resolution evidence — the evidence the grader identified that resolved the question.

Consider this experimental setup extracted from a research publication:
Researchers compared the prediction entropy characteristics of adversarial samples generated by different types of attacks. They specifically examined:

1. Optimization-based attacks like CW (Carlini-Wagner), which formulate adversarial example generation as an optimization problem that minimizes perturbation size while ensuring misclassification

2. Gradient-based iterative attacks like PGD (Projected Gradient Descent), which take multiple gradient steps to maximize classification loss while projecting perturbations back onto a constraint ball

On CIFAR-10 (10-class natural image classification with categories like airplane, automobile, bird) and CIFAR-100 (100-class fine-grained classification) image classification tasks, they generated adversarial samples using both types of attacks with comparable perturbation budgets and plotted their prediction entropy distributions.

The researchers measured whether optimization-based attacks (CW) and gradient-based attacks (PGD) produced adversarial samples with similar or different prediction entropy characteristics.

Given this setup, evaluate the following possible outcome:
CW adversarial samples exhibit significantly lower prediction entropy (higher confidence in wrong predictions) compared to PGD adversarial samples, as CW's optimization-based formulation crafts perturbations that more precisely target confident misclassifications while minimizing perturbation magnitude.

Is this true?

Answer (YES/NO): NO